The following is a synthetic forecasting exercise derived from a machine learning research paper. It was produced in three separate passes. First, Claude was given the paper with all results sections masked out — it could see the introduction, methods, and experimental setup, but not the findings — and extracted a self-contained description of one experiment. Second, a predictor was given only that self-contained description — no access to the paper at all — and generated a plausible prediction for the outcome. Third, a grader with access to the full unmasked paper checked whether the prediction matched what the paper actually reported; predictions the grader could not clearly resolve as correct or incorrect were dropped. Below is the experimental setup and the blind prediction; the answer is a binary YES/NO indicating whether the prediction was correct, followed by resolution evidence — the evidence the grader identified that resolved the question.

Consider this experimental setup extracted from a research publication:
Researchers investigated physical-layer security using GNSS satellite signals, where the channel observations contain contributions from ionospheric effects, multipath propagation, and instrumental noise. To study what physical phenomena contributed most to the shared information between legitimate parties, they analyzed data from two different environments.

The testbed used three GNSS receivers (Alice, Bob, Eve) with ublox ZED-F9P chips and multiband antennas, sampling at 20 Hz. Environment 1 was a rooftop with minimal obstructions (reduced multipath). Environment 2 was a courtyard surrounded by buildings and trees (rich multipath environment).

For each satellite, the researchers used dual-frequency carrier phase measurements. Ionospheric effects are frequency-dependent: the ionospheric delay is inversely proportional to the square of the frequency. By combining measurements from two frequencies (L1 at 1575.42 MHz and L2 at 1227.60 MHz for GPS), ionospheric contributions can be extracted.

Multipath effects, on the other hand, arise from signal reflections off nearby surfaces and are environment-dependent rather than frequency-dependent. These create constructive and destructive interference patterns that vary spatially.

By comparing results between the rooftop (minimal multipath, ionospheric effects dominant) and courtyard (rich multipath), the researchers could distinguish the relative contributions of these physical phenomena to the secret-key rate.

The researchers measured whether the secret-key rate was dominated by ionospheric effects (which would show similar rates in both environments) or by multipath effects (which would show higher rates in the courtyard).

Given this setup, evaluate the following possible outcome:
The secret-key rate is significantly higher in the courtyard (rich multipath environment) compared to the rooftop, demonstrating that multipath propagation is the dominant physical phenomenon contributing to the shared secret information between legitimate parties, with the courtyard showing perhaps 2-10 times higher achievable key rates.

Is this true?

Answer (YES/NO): YES